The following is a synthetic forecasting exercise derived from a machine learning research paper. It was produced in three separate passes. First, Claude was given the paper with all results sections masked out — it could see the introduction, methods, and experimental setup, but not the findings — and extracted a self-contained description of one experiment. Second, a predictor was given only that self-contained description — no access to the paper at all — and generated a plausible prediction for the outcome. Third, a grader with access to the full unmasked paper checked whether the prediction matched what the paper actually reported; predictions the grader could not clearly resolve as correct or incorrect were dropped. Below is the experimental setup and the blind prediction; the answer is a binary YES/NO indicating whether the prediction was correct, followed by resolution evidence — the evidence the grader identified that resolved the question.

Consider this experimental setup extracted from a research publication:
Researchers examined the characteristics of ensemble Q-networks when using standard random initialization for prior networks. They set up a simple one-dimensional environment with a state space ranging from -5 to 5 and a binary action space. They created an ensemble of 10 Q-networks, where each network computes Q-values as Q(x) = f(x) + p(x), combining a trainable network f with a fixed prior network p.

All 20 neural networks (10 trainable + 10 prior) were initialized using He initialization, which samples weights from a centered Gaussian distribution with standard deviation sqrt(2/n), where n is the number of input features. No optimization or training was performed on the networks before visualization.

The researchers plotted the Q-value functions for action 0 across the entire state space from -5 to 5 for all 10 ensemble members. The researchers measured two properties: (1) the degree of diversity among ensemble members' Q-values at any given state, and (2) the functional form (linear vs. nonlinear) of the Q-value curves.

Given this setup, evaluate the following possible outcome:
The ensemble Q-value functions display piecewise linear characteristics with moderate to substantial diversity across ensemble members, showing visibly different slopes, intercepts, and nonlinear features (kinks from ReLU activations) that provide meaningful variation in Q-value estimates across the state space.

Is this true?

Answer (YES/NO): NO